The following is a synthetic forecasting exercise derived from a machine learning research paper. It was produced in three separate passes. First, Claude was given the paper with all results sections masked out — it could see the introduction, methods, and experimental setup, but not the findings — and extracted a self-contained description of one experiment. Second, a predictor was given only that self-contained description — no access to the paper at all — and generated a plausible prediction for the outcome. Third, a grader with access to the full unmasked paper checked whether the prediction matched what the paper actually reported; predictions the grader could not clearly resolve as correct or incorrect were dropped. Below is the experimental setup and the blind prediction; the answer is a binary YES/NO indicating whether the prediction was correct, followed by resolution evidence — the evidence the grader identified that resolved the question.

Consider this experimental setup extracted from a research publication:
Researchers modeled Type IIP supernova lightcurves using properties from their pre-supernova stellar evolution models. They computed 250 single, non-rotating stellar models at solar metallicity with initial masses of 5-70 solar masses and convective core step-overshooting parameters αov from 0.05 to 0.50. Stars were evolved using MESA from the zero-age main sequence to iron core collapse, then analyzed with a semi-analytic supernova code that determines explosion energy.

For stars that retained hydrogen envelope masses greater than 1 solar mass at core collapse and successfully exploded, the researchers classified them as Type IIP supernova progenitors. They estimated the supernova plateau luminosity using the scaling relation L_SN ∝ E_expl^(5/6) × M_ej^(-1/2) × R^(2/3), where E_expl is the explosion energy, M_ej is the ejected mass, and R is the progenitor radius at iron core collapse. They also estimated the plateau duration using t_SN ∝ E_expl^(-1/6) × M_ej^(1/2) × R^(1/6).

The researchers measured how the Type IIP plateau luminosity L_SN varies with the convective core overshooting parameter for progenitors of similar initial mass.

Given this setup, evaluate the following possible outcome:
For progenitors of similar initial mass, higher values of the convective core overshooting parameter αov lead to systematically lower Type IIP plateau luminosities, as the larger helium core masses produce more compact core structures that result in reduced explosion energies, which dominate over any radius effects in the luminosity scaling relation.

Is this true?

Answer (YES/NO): NO